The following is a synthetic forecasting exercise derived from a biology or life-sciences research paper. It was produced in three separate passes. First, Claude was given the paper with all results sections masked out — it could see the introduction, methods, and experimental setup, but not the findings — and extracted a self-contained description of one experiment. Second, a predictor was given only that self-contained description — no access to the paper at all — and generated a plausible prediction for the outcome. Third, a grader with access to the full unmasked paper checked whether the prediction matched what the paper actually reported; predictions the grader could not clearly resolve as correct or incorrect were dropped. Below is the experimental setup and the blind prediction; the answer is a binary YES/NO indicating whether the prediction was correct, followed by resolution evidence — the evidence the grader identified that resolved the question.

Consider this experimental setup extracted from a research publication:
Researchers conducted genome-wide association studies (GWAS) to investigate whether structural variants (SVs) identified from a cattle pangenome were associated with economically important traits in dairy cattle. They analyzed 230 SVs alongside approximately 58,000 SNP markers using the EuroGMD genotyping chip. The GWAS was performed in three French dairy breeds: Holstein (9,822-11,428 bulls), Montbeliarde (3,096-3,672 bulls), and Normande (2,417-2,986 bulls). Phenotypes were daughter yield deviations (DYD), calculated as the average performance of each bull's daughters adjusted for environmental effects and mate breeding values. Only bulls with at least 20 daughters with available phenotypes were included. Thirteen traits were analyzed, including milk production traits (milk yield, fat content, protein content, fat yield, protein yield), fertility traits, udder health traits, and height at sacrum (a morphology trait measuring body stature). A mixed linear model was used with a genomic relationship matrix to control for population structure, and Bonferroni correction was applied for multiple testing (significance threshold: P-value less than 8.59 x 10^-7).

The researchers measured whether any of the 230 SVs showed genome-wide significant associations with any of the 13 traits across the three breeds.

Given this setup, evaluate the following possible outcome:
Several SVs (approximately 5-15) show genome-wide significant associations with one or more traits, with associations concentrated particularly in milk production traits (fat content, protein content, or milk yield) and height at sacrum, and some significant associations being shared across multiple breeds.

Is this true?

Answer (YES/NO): NO